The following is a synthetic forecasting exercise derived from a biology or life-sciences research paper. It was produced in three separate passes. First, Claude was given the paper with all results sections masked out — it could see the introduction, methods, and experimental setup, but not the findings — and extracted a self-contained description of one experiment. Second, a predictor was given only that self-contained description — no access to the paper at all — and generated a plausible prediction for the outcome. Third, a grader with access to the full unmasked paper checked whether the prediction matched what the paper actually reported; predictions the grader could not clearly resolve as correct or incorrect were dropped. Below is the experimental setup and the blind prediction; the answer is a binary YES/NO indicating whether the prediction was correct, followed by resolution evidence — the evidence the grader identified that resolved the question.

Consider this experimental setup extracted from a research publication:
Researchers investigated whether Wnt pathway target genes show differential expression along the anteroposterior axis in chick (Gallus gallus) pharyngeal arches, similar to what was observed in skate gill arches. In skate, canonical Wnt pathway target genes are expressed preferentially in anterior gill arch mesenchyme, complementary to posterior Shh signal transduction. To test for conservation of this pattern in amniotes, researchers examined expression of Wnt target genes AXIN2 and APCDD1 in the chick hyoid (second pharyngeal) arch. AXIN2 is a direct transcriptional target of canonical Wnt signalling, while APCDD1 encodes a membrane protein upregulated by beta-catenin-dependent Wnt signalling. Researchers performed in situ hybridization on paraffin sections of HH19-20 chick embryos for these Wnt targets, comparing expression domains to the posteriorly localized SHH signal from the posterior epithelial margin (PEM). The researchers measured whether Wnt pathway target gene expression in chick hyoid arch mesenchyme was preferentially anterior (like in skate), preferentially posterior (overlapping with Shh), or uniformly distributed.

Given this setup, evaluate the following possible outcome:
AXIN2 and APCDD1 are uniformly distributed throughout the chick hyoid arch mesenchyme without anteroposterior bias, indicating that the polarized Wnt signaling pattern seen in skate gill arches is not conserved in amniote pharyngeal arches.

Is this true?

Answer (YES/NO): NO